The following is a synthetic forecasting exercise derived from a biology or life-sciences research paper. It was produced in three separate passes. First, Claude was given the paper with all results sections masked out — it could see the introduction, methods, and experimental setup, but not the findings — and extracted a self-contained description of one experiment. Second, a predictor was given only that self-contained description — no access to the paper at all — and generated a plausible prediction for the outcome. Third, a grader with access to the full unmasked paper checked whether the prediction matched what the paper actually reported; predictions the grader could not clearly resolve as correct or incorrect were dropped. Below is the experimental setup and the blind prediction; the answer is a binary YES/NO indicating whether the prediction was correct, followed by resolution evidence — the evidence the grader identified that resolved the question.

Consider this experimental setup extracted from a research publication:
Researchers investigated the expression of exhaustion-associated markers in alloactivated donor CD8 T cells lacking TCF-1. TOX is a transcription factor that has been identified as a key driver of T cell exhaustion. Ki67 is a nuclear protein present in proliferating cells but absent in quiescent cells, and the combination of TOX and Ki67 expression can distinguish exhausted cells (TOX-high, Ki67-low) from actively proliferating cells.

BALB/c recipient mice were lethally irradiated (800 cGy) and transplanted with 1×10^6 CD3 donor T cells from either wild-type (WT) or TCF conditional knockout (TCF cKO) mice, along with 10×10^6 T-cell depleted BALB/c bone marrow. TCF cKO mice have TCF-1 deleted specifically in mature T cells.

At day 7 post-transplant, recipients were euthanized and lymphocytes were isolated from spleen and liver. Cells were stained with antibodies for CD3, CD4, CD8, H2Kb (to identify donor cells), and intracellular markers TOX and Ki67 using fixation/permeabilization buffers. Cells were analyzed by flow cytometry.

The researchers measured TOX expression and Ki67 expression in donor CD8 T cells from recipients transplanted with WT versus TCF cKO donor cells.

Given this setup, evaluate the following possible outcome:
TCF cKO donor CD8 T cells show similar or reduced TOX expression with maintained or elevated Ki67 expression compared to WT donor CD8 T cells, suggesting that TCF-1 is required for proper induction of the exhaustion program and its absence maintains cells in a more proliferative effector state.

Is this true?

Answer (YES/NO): NO